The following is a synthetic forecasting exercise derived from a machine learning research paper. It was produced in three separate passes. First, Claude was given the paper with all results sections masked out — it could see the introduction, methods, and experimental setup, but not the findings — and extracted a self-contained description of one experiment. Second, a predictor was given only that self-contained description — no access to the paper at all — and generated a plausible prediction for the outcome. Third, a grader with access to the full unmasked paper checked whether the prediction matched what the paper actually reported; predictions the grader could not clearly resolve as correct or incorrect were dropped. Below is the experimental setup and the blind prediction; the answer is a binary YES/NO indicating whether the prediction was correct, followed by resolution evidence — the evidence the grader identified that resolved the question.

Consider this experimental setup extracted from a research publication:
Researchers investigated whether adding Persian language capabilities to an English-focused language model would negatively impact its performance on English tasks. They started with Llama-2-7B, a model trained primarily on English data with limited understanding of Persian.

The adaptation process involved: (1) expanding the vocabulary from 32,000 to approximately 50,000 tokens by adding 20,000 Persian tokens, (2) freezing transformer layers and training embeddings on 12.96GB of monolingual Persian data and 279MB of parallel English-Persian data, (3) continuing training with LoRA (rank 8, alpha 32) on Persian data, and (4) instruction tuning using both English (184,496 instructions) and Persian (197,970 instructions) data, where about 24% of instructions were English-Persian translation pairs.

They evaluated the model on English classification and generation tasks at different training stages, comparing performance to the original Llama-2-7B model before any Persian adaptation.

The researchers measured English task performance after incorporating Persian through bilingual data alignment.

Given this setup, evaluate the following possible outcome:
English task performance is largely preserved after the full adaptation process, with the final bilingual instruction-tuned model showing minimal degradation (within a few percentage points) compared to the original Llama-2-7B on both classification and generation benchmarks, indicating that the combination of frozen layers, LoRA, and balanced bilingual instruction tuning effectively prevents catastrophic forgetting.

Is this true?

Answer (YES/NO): NO